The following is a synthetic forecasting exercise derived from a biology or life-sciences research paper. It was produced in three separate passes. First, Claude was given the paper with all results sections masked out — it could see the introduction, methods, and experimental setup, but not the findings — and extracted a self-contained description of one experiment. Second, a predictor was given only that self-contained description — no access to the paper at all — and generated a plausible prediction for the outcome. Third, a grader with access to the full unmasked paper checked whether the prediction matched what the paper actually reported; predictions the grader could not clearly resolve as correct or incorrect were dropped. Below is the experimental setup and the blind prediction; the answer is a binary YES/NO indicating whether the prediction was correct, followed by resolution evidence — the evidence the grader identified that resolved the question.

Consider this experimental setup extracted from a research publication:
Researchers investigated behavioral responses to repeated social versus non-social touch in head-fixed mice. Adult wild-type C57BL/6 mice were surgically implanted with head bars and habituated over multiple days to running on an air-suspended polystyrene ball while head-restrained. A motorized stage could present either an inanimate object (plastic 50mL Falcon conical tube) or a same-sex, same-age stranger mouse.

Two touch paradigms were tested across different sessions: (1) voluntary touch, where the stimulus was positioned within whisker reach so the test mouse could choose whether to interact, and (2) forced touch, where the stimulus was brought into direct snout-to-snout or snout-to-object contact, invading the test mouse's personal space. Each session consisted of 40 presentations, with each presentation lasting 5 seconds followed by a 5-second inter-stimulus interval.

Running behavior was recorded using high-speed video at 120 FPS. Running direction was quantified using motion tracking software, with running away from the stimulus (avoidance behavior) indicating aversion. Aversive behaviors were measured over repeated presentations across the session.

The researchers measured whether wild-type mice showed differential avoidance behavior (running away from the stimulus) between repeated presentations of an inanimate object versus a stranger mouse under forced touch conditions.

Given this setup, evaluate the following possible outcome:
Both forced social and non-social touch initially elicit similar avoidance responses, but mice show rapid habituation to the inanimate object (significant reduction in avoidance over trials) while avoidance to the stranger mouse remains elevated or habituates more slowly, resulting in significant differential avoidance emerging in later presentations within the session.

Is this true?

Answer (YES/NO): NO